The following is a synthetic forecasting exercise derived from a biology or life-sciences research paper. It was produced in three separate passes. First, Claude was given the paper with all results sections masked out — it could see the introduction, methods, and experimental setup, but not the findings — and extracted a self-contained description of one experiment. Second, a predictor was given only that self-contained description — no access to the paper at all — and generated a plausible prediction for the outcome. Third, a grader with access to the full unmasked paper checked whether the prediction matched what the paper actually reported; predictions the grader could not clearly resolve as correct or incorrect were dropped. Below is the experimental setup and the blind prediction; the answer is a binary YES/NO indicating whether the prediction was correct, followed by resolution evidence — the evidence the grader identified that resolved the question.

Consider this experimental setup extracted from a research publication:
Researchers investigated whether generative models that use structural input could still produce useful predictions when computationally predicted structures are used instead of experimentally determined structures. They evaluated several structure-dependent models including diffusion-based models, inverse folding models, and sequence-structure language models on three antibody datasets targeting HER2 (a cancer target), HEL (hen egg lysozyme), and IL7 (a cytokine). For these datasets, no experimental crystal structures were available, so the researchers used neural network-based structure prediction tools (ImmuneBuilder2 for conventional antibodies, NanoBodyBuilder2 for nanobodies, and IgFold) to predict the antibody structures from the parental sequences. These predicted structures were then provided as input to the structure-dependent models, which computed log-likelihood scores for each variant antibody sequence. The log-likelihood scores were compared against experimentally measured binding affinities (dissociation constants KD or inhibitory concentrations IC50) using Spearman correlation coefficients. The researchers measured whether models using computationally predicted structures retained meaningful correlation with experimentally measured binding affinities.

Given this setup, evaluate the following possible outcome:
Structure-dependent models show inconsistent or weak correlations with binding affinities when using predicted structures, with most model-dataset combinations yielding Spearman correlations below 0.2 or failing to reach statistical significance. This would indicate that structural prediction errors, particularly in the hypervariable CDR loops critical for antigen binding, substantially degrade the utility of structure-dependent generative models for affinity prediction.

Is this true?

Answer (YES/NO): NO